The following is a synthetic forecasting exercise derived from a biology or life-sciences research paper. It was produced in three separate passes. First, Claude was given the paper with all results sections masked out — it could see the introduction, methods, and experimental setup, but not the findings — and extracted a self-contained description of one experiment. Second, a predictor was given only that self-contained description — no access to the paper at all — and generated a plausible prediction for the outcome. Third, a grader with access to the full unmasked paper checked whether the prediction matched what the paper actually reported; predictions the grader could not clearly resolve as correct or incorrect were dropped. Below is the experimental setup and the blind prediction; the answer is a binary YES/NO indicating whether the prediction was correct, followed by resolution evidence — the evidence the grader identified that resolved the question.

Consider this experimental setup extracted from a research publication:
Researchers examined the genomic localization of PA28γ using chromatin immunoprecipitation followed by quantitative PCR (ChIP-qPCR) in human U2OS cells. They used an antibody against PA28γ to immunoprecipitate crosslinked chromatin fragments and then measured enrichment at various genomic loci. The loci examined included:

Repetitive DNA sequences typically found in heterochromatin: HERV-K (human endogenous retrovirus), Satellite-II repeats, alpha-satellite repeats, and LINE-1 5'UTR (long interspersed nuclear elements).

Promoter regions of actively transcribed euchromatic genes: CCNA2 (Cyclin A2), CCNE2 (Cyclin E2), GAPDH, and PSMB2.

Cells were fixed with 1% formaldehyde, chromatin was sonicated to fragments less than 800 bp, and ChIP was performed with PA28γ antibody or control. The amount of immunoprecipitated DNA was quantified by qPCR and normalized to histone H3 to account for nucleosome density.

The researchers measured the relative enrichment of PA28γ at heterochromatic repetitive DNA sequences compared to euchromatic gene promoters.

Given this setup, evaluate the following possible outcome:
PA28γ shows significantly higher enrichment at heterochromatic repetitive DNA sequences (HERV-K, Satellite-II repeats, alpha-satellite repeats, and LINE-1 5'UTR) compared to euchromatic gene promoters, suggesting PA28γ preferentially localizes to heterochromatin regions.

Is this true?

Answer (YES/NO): YES